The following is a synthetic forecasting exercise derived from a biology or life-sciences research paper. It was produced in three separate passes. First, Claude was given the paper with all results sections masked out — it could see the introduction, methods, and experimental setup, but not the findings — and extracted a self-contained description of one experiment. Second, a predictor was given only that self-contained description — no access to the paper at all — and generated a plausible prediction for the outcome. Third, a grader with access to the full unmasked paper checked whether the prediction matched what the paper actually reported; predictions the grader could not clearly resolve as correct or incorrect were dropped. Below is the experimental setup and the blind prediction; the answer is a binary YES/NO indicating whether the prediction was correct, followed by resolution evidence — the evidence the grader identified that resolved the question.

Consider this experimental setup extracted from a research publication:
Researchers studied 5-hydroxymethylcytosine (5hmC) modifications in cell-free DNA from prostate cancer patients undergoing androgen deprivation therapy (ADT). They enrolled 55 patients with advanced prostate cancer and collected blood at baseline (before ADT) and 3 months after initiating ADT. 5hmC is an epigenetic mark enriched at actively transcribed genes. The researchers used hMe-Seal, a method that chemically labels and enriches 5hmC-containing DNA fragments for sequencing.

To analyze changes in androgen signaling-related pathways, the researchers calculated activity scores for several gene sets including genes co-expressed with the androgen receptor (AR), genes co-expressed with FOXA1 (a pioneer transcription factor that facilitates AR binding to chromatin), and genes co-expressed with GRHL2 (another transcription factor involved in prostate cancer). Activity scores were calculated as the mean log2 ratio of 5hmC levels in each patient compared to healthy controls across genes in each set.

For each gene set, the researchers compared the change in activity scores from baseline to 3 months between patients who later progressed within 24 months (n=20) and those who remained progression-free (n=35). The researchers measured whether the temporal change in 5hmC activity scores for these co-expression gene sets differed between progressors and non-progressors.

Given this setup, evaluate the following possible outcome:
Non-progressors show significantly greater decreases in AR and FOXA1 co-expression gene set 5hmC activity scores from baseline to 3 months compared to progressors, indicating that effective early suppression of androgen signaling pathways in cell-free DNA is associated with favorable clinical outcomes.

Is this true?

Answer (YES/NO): NO